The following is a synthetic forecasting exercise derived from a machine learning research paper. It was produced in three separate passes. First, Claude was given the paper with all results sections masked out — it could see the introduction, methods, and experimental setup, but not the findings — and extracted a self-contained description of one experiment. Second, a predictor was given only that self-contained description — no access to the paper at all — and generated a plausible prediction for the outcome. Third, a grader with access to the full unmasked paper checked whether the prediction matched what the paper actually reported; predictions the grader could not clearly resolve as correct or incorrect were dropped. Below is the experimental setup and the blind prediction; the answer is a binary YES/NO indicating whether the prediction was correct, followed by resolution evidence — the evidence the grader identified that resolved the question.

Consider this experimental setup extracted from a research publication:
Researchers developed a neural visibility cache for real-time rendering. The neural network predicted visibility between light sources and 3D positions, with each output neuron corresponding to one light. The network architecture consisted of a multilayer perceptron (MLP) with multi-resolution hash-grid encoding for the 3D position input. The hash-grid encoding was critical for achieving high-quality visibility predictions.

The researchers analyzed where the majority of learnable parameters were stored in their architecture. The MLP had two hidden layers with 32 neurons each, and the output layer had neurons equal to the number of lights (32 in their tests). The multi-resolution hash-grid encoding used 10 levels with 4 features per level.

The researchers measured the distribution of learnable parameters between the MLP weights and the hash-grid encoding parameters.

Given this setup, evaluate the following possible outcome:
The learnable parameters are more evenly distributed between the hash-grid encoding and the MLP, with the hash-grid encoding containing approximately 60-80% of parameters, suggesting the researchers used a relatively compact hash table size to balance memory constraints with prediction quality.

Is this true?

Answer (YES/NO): NO